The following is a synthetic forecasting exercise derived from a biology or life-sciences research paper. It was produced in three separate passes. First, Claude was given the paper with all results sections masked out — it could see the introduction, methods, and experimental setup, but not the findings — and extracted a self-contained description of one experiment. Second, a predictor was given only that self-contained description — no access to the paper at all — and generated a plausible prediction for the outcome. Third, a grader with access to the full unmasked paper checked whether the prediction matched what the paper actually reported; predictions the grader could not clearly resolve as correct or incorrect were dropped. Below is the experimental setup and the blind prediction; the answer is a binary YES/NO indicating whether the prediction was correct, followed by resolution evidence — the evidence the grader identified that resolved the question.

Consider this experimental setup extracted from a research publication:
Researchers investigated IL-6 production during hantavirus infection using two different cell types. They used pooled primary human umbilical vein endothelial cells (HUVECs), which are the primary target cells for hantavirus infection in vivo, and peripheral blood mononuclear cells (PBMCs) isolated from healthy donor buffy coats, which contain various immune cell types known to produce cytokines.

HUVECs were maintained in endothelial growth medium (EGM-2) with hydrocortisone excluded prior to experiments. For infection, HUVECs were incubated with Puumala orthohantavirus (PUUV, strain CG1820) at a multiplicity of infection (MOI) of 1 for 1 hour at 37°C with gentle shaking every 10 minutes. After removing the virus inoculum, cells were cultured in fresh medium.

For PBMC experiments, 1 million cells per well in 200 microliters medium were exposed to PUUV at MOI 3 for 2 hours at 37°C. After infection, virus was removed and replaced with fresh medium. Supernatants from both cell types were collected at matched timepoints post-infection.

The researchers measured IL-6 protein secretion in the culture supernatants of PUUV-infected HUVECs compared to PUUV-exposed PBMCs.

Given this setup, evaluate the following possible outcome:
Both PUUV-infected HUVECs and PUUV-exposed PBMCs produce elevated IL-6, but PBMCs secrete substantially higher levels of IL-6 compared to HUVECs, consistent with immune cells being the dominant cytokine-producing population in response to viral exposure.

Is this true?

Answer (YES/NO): NO